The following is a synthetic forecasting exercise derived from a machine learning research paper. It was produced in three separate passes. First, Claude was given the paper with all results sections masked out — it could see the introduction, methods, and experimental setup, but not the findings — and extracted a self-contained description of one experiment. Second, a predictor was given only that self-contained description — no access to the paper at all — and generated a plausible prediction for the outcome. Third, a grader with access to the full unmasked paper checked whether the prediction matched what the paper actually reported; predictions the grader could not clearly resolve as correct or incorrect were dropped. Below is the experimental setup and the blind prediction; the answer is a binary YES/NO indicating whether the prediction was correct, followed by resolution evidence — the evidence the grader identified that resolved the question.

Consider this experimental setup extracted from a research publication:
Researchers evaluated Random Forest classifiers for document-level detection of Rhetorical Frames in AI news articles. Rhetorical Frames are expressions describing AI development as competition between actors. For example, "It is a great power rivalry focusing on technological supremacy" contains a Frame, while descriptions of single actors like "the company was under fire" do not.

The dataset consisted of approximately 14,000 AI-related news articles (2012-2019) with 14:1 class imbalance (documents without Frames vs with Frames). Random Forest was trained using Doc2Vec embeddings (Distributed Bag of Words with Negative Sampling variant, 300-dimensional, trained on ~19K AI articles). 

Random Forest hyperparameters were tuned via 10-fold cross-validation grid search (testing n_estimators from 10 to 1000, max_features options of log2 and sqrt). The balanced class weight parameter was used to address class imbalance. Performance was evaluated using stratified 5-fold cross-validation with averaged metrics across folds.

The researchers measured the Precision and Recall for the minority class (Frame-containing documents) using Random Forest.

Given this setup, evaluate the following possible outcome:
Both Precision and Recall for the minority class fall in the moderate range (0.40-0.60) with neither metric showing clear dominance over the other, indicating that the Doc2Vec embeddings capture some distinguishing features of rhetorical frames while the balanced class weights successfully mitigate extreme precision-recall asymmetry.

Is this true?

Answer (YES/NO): NO